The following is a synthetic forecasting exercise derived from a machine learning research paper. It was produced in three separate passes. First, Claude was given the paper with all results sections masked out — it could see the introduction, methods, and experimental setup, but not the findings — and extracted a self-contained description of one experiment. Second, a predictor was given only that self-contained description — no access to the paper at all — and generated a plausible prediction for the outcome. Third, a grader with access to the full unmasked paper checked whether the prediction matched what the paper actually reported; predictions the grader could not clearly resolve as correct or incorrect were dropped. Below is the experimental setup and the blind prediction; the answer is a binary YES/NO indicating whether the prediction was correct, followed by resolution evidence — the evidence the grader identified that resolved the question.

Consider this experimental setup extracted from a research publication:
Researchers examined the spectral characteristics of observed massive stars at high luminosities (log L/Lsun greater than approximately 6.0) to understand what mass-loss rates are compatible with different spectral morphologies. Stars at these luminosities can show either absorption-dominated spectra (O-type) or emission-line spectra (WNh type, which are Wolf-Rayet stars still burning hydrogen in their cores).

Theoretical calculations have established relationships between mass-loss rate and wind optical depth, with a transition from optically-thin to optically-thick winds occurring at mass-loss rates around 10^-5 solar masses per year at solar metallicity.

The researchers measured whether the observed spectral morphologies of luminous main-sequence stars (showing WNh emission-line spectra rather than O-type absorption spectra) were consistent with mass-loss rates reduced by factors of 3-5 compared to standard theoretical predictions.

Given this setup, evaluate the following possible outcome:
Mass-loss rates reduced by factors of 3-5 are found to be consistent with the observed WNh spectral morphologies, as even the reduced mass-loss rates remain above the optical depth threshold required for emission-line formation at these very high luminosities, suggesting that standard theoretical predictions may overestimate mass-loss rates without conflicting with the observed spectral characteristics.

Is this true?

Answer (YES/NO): NO